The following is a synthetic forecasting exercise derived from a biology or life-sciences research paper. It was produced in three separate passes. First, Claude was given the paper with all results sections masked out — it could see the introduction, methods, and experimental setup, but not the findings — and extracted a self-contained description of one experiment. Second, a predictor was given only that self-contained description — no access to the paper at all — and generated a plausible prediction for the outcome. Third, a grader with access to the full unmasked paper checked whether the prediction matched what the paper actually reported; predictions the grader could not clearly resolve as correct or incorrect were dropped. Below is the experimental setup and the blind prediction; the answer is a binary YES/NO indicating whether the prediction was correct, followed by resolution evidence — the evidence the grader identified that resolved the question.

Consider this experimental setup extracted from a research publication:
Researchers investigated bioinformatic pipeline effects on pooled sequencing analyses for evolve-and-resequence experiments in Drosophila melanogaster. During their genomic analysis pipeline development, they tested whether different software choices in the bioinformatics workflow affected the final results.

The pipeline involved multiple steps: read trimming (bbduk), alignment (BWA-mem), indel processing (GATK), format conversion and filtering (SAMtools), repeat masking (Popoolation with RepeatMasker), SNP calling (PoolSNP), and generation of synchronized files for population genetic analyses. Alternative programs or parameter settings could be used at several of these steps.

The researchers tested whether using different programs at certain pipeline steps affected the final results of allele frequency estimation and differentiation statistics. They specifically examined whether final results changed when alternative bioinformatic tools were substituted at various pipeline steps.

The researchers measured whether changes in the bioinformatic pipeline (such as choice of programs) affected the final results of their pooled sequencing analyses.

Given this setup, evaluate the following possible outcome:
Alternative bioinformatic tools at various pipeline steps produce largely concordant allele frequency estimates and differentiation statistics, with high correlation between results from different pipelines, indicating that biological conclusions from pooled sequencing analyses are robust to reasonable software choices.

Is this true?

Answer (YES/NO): NO